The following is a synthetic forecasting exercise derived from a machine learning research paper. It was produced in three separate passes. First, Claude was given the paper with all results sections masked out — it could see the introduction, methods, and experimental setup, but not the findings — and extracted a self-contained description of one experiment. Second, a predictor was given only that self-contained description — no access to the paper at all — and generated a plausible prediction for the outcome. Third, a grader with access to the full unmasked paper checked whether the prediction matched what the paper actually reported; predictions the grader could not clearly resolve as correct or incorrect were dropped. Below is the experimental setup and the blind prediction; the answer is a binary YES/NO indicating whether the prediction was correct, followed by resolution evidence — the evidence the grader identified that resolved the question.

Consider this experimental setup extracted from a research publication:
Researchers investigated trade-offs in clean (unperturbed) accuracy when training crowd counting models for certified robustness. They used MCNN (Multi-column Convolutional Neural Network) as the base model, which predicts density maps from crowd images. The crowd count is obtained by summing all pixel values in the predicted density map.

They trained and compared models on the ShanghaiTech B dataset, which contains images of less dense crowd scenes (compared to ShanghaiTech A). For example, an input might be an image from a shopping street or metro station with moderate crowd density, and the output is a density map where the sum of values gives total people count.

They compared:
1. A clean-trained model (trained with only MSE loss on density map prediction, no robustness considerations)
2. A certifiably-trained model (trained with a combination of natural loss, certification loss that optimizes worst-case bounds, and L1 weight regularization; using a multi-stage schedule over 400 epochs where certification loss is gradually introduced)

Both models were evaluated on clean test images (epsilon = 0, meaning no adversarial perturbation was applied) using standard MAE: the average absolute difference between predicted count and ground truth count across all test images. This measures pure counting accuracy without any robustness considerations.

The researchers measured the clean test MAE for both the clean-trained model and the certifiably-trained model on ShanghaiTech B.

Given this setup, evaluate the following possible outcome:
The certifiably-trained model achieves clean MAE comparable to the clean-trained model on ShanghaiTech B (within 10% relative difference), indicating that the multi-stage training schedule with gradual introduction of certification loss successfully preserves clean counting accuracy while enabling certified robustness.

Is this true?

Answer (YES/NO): NO